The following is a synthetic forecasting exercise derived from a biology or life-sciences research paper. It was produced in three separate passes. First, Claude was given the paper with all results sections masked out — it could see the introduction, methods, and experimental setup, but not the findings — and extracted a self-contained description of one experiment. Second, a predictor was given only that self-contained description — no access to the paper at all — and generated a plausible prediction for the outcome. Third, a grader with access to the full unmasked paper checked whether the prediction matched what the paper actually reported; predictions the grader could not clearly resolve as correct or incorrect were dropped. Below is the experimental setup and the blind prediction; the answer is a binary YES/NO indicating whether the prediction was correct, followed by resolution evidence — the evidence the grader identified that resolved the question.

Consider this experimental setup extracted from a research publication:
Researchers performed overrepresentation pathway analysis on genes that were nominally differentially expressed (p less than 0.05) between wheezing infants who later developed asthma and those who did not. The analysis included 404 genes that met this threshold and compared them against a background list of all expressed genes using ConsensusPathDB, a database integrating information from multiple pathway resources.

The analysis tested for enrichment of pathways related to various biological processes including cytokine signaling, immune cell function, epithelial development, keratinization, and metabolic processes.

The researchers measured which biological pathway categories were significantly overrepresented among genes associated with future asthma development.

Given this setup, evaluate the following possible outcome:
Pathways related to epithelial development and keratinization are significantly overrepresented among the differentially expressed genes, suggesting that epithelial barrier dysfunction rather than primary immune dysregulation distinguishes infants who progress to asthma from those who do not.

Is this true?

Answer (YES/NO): YES